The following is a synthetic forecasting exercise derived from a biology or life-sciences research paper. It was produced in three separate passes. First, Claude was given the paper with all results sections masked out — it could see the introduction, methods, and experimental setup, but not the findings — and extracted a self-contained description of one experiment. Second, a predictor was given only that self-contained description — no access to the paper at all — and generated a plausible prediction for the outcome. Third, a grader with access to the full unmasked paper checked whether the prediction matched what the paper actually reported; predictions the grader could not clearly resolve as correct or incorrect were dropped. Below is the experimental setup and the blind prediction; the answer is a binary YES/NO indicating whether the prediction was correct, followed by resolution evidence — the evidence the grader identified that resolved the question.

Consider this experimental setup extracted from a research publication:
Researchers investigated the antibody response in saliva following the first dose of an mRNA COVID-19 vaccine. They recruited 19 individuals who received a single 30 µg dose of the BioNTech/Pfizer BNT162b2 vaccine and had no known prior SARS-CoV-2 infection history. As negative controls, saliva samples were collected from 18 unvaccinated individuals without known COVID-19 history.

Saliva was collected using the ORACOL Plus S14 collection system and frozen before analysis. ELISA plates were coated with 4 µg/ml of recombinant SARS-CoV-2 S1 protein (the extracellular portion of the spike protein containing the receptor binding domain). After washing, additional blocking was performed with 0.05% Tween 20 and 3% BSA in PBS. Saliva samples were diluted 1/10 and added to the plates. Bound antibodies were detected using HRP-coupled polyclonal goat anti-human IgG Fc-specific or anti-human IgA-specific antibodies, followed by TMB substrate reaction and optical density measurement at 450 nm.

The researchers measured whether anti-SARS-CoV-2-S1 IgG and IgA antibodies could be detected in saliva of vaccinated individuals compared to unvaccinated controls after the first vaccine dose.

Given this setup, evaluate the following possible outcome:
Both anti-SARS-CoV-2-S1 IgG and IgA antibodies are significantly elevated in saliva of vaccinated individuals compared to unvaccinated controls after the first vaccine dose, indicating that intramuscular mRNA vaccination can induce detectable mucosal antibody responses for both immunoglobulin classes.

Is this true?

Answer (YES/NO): NO